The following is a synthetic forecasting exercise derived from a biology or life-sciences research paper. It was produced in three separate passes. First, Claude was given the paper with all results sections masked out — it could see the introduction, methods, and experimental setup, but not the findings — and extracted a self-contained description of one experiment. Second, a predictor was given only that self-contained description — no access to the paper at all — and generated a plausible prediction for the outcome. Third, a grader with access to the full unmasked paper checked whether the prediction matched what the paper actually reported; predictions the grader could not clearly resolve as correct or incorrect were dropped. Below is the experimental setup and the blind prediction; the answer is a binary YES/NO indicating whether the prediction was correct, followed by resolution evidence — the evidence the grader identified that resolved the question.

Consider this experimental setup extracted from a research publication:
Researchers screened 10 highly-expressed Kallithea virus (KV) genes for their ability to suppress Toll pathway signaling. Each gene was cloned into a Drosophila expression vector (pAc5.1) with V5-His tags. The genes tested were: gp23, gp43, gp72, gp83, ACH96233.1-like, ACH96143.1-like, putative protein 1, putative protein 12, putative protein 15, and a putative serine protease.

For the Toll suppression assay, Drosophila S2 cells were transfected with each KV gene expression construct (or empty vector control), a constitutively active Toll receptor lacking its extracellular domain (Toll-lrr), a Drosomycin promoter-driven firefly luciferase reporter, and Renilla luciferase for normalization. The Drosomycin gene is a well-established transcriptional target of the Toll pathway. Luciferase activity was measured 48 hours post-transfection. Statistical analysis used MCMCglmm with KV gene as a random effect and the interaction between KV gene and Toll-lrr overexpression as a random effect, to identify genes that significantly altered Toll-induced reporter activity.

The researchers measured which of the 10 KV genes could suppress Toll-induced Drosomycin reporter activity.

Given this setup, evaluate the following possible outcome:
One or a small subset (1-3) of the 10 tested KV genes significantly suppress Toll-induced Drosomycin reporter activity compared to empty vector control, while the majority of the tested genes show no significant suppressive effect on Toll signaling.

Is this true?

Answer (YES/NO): YES